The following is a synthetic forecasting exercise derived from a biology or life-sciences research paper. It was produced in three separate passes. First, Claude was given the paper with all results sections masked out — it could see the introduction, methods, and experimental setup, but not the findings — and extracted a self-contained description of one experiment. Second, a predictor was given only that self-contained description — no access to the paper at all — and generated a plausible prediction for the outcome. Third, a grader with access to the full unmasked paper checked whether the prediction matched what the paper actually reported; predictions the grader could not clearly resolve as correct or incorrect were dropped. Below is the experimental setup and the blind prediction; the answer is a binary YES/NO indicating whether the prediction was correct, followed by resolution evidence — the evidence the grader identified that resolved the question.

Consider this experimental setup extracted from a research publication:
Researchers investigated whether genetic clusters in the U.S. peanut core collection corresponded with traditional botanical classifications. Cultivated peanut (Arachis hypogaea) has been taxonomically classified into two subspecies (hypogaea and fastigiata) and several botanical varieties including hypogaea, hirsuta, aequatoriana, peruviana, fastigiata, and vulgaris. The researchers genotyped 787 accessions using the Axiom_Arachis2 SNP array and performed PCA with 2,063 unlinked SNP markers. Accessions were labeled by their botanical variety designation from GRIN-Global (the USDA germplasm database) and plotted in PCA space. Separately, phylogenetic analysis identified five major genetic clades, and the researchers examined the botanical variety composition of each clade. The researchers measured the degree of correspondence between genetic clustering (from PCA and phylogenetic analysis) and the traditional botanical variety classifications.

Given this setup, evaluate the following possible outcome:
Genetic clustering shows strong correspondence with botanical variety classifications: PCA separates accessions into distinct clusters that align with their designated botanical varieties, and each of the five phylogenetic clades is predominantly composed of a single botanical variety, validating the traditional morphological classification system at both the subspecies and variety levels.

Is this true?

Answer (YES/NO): NO